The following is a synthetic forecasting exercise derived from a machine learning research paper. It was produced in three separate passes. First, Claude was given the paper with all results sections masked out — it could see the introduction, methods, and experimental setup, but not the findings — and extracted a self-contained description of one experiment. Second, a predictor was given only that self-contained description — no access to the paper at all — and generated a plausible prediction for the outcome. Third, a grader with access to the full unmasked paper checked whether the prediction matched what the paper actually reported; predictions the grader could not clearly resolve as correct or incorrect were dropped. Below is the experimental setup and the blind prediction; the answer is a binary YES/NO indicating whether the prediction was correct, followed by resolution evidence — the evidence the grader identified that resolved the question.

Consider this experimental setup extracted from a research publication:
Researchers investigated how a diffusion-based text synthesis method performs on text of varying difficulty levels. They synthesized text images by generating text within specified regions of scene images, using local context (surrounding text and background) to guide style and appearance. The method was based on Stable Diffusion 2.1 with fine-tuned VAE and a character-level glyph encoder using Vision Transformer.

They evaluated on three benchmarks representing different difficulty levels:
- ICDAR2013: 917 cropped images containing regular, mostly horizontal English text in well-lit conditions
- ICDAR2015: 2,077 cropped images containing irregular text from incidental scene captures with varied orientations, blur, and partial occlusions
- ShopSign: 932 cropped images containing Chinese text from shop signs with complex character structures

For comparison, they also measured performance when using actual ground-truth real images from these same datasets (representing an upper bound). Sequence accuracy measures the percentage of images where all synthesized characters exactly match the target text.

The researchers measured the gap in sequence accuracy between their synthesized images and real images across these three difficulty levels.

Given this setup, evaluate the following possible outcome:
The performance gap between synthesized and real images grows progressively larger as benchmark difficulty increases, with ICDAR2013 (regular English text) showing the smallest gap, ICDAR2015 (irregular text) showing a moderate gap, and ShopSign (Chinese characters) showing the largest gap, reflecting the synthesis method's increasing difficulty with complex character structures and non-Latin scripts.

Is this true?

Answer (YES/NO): NO